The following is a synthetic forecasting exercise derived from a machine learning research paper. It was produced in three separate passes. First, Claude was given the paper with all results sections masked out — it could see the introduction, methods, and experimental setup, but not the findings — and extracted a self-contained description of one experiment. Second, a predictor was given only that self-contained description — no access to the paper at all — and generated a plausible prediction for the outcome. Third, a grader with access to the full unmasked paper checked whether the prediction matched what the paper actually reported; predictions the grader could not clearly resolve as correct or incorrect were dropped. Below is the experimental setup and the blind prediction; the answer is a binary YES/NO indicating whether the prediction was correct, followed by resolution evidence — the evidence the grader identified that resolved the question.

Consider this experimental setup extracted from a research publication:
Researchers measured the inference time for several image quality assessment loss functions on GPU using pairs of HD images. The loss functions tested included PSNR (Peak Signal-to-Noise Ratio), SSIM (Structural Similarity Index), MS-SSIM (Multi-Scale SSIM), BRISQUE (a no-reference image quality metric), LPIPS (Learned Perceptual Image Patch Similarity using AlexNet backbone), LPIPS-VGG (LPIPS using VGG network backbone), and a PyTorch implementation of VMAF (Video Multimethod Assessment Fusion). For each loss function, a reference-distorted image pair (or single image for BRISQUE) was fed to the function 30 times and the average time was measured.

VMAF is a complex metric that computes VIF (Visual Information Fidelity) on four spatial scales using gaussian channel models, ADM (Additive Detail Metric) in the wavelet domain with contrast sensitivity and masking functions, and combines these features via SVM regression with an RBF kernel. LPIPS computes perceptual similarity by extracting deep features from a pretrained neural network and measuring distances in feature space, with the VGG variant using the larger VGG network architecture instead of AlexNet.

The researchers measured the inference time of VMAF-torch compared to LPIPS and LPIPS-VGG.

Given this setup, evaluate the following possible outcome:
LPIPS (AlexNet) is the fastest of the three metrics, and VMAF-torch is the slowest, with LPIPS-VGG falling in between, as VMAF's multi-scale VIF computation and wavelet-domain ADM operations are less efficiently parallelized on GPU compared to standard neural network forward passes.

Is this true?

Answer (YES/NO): NO